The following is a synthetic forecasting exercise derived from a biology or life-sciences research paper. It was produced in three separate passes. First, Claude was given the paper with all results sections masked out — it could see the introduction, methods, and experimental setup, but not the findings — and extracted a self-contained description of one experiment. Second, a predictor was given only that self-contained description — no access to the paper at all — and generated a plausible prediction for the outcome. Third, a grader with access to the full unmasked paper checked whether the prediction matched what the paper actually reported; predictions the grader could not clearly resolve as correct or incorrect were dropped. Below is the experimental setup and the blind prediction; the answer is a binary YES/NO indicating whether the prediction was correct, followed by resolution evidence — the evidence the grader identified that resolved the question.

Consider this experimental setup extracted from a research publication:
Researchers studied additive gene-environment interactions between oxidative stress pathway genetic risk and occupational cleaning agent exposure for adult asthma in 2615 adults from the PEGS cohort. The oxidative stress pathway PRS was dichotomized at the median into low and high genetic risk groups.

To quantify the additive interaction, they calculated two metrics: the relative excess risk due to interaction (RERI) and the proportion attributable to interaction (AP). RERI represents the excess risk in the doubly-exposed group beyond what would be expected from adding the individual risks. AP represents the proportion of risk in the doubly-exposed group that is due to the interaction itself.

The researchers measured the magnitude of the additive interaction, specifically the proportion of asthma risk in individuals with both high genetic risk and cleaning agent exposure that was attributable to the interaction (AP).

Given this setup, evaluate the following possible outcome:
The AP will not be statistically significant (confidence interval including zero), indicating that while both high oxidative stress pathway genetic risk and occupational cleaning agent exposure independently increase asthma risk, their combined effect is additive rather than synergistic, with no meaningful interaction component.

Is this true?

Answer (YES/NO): NO